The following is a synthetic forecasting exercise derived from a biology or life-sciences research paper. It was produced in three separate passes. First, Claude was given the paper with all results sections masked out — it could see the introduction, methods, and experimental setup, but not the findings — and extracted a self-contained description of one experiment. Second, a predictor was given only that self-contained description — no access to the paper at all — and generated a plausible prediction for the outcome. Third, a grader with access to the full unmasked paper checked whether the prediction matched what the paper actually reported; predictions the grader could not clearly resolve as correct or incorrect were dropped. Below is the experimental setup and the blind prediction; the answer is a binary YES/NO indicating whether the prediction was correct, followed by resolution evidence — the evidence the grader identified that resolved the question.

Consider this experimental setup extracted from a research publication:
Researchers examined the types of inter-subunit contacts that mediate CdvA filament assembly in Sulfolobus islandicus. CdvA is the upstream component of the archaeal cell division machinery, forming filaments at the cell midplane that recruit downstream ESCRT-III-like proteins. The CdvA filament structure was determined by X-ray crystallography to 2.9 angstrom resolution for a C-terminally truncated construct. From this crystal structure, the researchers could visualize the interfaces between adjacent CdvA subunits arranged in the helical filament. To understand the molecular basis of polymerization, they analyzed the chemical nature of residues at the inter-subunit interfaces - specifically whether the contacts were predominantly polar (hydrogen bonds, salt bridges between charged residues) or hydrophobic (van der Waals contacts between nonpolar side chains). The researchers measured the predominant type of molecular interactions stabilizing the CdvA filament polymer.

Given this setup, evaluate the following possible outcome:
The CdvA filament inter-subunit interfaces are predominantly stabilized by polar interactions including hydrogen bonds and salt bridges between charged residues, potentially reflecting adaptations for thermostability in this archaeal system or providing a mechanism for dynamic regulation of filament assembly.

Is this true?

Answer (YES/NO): NO